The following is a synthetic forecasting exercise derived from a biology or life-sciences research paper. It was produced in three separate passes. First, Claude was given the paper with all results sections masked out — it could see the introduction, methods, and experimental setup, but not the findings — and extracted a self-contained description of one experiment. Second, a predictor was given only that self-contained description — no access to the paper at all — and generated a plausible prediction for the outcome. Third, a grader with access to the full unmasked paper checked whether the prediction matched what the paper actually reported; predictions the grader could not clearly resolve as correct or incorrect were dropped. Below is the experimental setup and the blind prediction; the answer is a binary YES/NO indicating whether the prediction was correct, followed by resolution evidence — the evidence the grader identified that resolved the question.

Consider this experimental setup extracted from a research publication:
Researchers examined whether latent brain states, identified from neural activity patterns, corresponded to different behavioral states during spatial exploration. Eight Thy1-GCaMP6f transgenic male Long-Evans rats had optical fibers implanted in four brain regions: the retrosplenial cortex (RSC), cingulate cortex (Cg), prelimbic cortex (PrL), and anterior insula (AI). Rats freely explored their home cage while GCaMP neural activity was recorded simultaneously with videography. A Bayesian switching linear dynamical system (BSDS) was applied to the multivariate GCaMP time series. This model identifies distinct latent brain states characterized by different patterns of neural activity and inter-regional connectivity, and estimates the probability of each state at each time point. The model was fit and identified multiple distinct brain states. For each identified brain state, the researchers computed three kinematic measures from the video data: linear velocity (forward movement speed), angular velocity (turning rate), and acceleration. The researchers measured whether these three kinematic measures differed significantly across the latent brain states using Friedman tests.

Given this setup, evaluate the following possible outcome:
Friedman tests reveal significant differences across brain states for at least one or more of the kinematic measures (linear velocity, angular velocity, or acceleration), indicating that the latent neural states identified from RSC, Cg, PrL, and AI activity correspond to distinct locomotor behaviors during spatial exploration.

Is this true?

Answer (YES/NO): YES